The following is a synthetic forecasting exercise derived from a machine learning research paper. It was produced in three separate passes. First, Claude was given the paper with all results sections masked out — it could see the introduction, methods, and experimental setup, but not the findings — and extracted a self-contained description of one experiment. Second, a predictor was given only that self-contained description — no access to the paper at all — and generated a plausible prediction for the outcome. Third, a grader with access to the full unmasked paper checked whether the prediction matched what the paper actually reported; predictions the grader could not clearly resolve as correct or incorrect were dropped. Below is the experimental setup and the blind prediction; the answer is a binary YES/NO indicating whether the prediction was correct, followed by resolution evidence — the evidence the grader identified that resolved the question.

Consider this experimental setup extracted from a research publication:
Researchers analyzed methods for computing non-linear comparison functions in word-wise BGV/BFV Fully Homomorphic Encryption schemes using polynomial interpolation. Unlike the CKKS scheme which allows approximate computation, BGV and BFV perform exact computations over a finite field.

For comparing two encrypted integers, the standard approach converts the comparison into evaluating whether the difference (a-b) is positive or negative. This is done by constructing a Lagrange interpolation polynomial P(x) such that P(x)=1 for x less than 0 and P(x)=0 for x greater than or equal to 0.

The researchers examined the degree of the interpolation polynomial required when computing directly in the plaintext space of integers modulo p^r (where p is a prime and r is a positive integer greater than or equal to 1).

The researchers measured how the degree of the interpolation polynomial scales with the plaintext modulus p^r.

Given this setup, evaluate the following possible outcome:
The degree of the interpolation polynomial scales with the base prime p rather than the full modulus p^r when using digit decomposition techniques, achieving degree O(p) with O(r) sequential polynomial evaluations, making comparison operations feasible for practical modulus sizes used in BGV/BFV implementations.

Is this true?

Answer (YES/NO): YES